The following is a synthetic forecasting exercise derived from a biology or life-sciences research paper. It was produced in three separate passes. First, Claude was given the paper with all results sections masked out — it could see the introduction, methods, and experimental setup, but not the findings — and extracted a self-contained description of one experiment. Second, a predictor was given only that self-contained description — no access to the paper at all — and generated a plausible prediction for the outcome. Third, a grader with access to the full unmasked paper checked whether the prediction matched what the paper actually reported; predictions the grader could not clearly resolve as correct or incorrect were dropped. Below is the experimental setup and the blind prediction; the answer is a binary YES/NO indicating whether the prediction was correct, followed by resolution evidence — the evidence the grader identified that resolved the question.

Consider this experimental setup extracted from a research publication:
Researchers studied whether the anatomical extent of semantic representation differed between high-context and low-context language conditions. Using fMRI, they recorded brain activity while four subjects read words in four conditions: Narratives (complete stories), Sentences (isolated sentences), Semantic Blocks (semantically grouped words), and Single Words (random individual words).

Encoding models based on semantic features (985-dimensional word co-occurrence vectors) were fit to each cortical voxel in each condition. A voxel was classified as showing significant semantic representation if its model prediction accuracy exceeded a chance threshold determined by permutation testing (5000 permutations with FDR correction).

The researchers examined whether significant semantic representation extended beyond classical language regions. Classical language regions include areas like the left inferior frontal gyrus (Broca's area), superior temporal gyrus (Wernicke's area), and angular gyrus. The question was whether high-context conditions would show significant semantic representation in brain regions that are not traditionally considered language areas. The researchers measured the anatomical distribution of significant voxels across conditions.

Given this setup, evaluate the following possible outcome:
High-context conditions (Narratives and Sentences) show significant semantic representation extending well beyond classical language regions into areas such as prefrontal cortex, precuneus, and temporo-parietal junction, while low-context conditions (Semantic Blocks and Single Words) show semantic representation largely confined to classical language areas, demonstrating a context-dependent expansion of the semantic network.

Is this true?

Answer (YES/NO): NO